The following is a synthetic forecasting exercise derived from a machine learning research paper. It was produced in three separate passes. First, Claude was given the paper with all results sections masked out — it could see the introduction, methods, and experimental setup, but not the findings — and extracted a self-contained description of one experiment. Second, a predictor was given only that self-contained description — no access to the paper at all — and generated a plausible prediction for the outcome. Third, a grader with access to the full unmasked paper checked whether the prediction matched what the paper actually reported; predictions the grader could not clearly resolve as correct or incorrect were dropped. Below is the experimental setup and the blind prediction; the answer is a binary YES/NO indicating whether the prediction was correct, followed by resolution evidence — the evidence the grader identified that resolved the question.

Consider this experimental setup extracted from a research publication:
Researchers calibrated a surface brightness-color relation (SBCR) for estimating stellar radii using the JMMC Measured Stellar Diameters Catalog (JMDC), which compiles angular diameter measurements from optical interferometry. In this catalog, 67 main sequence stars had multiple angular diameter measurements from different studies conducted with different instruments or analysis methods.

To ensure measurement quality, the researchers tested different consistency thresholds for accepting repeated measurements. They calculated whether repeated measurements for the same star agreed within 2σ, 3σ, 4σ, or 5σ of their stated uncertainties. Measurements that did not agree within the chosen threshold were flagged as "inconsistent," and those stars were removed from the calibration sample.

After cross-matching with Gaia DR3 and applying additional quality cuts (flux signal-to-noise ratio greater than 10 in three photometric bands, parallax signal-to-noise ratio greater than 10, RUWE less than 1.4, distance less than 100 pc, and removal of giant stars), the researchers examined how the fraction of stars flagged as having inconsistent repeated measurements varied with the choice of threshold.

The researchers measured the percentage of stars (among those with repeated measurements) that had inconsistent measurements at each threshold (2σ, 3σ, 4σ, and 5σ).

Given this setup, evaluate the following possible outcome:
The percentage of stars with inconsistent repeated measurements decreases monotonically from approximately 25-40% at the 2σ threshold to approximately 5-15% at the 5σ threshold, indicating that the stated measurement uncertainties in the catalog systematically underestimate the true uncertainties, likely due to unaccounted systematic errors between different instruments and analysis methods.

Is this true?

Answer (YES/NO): YES